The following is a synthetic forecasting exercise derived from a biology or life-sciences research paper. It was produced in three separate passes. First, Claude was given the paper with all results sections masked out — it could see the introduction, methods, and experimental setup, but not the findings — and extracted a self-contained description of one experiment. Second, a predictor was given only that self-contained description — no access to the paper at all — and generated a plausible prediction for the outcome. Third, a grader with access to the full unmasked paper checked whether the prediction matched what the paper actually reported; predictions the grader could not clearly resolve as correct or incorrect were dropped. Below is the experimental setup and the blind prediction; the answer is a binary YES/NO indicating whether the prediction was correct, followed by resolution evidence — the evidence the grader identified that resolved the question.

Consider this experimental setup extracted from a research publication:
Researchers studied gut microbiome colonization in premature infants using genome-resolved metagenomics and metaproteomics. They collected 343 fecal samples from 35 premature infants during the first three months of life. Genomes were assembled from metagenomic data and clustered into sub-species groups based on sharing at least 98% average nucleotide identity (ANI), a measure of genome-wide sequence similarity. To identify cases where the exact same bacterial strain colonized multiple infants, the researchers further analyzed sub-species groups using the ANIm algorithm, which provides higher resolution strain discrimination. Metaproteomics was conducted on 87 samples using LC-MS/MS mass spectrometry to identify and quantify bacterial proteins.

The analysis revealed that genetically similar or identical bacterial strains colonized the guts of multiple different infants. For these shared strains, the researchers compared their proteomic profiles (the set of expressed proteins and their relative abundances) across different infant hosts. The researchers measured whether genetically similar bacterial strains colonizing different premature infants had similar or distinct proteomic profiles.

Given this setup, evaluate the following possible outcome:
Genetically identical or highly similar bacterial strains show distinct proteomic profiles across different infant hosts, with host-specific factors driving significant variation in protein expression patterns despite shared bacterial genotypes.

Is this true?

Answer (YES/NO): YES